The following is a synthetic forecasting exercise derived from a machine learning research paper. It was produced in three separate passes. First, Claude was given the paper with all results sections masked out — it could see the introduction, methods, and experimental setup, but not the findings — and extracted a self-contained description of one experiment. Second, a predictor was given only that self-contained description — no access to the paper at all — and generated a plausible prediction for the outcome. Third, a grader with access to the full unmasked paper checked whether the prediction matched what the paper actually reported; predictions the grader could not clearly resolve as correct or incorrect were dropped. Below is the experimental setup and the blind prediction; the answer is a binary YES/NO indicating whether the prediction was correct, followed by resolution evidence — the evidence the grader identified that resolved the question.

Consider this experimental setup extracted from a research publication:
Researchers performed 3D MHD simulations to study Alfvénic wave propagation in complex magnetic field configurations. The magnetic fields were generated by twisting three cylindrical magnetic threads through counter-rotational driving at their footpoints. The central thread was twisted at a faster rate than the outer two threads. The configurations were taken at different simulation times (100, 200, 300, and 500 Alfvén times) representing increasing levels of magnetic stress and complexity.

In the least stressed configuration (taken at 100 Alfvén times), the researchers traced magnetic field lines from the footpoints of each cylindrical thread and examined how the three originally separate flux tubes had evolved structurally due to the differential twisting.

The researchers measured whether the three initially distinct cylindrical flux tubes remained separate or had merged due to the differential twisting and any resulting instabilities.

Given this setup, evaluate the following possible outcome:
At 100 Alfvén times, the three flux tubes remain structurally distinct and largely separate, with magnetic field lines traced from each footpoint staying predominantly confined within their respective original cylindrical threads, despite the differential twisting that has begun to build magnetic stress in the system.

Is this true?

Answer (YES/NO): NO